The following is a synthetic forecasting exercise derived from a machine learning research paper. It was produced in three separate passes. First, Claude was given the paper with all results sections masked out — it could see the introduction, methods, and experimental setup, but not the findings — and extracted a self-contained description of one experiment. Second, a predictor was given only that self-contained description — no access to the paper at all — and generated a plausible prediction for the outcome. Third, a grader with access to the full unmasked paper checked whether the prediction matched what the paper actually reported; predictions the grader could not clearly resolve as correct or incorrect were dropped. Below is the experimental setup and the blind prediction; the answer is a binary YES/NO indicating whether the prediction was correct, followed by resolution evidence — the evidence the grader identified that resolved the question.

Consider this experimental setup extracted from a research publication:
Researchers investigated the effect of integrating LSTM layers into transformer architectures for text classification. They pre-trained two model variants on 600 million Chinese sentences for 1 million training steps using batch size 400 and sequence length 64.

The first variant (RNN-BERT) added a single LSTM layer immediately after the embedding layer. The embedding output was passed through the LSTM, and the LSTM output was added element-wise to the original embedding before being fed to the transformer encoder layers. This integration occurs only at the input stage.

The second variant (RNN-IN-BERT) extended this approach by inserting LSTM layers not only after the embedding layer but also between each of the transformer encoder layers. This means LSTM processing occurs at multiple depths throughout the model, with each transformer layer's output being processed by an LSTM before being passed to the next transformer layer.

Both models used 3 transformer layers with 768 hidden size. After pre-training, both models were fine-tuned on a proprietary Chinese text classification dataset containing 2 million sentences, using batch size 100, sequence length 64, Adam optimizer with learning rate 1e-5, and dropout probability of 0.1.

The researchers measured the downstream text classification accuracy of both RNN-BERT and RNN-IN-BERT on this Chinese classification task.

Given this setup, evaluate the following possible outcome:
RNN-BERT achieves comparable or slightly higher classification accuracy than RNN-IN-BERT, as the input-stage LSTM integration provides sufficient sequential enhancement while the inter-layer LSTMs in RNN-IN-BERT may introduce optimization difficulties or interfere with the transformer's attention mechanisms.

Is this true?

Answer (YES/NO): NO